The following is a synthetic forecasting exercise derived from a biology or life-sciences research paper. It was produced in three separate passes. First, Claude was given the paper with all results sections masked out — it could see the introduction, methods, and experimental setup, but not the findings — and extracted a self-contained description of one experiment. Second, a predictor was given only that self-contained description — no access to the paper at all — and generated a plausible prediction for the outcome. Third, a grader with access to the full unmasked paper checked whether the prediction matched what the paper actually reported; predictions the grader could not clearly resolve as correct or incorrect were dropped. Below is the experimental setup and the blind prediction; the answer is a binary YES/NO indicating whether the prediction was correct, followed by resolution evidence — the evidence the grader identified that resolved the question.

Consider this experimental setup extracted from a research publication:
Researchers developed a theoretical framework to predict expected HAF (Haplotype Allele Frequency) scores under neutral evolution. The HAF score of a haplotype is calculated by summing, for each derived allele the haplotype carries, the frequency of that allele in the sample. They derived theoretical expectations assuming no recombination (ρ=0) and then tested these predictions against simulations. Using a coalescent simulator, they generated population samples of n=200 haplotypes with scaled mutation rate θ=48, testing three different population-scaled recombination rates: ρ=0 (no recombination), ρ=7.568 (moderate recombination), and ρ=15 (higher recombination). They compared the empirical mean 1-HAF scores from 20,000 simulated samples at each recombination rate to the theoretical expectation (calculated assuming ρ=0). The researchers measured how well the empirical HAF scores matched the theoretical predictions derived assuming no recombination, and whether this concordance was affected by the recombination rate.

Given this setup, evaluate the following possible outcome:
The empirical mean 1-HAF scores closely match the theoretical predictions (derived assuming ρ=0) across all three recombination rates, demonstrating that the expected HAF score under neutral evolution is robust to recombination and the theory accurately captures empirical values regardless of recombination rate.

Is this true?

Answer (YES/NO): YES